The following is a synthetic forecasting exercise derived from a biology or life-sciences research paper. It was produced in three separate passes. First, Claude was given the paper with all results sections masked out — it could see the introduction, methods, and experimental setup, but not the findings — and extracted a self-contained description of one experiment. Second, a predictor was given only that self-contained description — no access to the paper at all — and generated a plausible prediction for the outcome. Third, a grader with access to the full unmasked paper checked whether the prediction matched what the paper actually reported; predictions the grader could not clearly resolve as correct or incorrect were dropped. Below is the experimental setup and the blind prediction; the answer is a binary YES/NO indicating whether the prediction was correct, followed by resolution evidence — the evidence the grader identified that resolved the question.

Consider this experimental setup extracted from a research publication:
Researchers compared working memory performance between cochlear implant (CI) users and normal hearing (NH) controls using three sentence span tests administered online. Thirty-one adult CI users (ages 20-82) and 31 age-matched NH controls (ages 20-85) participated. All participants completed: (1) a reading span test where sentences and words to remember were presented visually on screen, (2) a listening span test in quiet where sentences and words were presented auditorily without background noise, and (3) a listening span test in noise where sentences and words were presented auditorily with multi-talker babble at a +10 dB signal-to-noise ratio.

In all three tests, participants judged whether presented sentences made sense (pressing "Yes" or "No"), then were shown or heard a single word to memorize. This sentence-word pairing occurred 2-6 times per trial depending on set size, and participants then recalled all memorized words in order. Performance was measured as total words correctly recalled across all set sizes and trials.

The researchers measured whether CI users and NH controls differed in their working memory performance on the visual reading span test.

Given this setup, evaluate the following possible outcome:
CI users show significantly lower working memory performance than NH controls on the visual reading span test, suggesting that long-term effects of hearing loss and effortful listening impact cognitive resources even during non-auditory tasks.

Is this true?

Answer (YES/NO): NO